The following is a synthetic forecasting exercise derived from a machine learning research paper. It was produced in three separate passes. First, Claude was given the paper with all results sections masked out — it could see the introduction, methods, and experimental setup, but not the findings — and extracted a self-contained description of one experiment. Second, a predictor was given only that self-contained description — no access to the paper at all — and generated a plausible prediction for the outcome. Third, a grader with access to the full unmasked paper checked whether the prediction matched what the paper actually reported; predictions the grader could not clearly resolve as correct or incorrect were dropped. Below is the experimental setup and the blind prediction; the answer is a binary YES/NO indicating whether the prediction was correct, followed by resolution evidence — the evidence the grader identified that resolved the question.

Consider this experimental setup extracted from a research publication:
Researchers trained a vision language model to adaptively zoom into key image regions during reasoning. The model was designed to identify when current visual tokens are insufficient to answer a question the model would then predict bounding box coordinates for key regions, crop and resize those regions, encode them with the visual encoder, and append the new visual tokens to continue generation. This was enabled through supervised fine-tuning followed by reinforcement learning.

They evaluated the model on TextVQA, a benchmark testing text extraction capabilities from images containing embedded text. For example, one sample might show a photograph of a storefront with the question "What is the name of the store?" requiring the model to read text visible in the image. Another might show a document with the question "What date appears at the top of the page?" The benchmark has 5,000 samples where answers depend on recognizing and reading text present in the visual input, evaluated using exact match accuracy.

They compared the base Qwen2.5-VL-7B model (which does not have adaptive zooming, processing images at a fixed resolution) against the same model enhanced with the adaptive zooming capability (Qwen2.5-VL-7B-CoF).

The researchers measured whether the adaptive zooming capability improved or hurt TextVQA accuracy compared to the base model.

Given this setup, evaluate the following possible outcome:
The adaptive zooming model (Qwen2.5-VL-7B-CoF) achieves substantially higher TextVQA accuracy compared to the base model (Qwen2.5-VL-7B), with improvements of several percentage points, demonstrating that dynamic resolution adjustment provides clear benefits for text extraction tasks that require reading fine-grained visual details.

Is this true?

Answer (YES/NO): NO